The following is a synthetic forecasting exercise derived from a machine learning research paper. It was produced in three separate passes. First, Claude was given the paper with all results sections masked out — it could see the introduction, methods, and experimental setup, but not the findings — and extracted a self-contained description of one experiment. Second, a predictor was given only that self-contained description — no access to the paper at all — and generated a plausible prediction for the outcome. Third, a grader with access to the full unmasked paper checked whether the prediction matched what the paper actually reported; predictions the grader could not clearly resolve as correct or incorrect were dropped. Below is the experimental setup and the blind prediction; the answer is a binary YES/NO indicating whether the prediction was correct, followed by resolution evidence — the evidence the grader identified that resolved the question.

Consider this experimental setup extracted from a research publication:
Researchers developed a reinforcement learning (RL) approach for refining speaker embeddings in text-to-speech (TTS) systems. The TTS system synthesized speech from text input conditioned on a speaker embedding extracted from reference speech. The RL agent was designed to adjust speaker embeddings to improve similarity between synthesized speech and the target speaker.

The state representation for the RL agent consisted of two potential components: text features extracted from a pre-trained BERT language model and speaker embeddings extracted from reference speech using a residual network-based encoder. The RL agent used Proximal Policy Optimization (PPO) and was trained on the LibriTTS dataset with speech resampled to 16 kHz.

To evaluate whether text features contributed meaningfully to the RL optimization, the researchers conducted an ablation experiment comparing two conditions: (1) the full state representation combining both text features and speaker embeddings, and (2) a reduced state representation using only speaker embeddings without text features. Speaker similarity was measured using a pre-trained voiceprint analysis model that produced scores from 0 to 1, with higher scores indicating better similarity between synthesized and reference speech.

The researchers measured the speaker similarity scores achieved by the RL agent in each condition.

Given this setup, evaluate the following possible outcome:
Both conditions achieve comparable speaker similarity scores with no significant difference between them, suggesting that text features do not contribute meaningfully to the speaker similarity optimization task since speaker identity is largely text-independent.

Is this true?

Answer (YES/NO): NO